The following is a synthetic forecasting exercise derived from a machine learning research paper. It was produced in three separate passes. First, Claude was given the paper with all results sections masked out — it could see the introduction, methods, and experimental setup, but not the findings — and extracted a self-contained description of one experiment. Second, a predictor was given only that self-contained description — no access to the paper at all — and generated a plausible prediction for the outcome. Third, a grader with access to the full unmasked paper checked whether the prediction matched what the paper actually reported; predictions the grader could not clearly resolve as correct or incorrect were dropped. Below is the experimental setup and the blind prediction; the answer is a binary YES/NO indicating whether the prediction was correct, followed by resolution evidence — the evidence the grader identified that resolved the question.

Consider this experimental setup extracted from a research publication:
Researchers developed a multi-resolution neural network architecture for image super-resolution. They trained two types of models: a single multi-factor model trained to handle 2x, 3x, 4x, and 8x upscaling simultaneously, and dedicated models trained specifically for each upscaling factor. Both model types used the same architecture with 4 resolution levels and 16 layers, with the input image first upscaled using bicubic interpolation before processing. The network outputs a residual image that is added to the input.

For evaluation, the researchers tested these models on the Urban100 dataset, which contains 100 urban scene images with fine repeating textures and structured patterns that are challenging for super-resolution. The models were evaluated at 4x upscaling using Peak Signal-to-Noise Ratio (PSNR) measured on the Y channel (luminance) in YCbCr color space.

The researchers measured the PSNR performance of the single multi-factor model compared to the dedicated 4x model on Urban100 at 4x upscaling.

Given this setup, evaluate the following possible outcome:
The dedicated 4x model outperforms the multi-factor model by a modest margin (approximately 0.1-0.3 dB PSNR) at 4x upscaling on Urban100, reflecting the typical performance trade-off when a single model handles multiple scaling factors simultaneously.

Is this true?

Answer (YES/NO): NO